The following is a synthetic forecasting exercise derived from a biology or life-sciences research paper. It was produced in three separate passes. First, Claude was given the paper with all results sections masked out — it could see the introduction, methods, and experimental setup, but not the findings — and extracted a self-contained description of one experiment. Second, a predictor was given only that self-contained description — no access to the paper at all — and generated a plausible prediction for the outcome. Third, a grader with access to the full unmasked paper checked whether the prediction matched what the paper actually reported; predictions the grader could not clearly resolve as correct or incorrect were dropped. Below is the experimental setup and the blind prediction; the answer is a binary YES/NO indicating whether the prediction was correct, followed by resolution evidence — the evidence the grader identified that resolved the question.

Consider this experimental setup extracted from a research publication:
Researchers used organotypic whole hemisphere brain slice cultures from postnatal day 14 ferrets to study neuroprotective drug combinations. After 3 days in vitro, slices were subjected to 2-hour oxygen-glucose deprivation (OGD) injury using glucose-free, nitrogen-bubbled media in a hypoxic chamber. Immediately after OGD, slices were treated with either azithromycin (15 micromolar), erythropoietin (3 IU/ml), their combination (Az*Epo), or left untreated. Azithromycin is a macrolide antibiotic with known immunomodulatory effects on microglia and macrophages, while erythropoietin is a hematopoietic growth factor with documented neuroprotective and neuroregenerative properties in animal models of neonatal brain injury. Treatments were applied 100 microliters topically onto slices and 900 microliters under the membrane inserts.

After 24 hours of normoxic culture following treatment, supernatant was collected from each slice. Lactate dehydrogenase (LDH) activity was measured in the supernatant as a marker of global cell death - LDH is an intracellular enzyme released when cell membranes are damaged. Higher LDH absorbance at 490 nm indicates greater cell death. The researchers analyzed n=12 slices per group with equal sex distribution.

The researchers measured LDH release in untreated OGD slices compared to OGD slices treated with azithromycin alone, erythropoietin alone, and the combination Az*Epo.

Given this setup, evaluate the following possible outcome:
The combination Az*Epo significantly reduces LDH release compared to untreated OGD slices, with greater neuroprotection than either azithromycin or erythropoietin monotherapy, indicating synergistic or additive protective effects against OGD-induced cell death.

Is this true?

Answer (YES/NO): YES